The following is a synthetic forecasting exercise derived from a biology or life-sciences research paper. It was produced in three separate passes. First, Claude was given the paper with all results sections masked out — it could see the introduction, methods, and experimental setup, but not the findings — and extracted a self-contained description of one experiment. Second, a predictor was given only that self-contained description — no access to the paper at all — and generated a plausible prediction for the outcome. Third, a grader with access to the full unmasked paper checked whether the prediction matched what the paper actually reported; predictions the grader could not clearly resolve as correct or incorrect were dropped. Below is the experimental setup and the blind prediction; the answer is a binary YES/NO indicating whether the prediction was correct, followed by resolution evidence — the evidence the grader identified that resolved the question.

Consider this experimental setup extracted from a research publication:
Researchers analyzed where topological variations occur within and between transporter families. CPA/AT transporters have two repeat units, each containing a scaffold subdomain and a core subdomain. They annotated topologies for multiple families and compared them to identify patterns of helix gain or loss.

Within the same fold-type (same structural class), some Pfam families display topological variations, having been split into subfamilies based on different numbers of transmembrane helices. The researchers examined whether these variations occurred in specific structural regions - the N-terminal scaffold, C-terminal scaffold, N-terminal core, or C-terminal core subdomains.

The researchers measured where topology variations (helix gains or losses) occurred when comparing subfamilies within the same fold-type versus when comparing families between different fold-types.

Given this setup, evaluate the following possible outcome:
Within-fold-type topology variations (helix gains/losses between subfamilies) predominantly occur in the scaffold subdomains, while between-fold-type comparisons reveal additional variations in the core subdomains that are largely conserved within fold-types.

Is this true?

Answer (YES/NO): NO